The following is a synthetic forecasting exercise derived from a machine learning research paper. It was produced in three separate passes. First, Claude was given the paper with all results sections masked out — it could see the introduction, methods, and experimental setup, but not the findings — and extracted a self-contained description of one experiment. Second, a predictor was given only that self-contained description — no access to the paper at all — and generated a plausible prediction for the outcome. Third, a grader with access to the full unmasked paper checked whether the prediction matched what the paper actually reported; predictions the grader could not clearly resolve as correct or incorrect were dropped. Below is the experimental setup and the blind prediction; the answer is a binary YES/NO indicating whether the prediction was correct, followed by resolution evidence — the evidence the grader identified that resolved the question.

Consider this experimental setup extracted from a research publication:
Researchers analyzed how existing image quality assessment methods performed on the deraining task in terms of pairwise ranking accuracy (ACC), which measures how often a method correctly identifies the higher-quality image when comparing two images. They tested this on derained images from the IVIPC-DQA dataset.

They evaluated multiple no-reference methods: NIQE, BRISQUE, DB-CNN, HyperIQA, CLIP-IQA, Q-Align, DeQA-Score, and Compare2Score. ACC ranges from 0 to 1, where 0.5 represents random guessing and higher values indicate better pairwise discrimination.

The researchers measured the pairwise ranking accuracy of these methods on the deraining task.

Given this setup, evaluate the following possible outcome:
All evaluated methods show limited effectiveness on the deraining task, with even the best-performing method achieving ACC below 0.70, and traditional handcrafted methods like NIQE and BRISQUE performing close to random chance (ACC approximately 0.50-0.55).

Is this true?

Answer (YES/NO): NO